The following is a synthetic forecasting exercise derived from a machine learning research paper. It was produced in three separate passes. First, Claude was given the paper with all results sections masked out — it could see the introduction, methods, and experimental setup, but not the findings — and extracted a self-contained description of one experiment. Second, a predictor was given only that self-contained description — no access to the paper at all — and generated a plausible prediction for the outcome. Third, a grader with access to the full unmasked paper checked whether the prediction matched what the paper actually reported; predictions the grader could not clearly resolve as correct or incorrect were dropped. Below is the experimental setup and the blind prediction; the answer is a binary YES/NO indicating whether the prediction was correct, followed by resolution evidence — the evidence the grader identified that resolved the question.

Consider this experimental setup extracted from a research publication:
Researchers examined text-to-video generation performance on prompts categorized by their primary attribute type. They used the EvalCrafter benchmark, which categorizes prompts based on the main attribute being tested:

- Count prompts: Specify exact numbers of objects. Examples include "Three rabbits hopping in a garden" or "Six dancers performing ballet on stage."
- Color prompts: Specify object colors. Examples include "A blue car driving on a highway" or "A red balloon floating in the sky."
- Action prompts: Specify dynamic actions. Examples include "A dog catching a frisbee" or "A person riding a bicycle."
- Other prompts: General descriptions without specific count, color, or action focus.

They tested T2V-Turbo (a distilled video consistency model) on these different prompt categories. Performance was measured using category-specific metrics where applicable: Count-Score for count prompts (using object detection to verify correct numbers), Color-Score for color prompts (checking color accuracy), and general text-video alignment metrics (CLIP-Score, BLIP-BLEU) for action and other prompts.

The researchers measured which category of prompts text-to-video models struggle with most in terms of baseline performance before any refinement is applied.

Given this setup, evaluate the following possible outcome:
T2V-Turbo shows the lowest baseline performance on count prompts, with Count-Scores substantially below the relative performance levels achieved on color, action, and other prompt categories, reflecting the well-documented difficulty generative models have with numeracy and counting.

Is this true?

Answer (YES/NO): NO